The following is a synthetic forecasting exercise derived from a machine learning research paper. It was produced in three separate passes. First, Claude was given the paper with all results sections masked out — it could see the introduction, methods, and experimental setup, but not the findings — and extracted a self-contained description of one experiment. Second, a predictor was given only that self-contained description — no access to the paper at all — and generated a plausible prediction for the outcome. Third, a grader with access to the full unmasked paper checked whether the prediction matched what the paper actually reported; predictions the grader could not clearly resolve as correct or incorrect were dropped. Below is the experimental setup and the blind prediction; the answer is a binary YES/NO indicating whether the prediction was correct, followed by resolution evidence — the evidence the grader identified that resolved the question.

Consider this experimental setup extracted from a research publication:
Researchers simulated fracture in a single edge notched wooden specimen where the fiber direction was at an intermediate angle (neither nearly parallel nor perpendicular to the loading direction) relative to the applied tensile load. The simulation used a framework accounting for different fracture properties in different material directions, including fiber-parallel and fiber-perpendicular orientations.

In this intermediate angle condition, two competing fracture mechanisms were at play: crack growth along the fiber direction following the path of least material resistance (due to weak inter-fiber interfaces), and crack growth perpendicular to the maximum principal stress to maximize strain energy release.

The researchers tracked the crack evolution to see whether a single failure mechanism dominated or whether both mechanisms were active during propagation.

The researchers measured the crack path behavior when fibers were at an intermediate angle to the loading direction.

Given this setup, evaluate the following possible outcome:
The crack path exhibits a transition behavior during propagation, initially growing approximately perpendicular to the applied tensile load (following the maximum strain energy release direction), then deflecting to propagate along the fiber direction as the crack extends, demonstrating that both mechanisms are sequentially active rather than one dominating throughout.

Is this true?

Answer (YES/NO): NO